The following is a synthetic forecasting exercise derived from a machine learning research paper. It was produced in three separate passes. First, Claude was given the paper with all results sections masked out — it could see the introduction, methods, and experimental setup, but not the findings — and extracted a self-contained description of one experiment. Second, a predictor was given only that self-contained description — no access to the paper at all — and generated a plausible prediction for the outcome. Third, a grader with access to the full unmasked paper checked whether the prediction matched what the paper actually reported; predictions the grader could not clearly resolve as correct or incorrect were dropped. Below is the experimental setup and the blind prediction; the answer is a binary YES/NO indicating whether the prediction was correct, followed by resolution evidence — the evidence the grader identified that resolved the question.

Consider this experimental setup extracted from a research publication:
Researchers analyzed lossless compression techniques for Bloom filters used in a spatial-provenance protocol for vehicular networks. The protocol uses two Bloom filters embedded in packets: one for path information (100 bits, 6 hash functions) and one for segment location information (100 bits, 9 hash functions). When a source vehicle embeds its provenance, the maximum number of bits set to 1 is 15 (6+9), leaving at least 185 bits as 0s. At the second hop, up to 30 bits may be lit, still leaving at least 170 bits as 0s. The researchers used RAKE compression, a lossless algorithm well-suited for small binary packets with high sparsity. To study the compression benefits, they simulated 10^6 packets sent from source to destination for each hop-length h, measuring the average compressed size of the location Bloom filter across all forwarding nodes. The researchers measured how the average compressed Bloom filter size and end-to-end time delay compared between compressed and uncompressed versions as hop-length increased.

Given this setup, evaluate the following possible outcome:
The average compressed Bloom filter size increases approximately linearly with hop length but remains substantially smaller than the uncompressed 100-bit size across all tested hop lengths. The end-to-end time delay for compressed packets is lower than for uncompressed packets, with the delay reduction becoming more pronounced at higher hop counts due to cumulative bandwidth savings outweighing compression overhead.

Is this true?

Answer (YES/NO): NO